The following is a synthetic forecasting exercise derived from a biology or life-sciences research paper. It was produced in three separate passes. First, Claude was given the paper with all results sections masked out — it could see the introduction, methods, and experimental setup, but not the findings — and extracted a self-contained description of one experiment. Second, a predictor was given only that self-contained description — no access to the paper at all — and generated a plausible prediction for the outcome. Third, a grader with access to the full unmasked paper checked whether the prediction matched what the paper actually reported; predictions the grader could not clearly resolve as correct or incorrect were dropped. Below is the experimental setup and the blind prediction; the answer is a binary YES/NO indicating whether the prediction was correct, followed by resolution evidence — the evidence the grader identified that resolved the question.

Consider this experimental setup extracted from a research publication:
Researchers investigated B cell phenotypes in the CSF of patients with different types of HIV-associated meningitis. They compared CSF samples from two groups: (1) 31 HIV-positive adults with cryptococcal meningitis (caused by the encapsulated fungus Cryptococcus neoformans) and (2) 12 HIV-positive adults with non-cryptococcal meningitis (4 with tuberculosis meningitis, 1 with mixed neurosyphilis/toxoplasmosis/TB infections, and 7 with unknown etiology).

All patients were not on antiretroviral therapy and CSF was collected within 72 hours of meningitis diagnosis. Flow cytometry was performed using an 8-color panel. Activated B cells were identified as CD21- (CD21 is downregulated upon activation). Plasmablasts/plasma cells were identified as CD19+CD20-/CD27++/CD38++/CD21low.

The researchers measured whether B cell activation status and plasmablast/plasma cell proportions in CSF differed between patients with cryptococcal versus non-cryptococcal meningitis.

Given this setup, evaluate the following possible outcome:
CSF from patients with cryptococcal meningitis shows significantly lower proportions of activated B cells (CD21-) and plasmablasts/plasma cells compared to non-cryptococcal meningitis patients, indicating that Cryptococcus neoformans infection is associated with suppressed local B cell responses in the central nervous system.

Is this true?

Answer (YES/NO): NO